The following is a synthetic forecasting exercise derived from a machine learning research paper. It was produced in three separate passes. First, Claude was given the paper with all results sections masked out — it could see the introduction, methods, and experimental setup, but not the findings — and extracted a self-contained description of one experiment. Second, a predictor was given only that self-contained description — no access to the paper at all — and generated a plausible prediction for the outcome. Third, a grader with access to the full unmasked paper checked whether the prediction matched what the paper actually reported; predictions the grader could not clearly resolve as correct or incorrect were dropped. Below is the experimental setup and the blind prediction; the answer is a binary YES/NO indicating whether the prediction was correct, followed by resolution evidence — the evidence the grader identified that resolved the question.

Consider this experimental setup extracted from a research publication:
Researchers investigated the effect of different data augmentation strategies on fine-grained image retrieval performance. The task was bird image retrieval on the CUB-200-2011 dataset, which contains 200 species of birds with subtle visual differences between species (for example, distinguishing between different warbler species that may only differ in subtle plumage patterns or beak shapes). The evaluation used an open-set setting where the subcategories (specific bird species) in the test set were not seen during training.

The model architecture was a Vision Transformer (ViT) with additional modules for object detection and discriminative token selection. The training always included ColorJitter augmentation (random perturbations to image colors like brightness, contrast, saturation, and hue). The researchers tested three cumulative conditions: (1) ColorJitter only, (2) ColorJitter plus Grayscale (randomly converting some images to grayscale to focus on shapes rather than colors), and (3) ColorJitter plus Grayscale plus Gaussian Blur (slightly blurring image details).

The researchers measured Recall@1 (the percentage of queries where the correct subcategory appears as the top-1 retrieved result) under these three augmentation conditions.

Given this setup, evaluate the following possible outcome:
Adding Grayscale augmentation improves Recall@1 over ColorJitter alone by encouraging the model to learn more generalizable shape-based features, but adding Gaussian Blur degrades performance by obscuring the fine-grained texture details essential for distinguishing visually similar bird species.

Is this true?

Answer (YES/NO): NO